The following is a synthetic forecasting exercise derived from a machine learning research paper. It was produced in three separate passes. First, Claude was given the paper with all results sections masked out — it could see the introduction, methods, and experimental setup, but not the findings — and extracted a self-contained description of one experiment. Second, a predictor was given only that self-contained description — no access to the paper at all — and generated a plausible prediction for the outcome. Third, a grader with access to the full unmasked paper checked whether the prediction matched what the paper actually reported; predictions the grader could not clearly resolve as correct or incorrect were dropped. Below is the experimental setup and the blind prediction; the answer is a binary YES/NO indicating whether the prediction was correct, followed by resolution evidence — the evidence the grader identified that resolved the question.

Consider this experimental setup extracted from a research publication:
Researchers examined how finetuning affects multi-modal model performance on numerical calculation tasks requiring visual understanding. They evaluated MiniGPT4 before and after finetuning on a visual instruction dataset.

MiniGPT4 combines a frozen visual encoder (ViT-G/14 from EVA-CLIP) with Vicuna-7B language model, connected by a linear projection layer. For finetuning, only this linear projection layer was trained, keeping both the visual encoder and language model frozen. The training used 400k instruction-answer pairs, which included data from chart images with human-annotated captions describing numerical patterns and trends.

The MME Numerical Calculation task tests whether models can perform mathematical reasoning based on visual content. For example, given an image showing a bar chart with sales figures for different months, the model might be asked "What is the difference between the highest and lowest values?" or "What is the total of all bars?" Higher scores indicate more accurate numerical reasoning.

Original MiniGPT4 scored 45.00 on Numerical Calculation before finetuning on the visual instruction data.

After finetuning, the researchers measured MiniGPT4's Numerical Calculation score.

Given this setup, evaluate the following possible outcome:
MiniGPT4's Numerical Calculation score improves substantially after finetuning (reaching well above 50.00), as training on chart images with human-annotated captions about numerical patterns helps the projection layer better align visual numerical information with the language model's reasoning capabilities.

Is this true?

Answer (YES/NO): NO